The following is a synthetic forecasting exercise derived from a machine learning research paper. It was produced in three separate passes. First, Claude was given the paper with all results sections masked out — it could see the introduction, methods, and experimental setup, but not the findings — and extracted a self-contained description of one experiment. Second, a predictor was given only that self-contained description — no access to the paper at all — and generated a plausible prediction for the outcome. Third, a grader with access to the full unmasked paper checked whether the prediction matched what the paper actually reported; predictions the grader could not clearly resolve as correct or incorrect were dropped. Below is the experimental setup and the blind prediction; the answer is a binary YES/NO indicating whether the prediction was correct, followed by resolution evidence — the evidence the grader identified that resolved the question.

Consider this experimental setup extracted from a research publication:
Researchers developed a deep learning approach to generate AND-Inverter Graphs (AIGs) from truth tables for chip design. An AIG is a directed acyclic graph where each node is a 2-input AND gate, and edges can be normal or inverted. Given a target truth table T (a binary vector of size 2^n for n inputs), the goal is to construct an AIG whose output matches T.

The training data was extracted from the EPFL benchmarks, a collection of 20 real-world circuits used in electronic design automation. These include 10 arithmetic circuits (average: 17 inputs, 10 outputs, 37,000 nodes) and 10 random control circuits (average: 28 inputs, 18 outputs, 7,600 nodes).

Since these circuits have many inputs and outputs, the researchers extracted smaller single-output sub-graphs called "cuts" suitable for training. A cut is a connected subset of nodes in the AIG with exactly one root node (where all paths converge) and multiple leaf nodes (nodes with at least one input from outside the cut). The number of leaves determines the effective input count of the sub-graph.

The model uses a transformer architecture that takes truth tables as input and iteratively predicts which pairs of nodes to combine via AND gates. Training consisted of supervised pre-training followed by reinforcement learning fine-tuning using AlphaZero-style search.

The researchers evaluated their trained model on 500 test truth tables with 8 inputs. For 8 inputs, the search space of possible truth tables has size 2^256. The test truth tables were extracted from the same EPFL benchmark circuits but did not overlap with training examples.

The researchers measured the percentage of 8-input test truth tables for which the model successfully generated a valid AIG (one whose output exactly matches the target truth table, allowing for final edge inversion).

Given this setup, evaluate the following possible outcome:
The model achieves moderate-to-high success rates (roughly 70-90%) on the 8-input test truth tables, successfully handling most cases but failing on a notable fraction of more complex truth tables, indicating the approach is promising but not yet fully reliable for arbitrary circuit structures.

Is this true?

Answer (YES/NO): NO